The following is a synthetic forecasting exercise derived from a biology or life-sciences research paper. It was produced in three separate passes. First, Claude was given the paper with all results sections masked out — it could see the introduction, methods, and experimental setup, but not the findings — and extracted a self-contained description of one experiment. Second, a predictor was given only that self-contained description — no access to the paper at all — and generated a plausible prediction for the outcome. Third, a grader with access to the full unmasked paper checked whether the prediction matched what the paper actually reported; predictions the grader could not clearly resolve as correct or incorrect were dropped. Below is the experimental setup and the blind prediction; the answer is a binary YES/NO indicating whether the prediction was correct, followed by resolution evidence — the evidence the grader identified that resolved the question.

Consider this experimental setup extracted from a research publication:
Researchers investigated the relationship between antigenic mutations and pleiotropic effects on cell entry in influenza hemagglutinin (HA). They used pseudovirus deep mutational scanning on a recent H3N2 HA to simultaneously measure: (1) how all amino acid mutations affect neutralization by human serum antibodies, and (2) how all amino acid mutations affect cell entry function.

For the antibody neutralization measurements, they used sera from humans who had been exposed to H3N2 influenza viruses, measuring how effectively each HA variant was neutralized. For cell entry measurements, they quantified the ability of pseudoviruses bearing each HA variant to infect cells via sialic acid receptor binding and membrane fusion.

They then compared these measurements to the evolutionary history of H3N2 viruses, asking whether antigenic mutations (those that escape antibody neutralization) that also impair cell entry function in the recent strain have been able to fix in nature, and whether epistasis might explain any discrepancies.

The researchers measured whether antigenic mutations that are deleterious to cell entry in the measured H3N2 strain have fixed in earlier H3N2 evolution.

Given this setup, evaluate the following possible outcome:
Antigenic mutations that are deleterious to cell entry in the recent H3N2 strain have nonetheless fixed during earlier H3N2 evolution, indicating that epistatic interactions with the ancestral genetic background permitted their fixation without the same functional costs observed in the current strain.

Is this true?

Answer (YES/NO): NO